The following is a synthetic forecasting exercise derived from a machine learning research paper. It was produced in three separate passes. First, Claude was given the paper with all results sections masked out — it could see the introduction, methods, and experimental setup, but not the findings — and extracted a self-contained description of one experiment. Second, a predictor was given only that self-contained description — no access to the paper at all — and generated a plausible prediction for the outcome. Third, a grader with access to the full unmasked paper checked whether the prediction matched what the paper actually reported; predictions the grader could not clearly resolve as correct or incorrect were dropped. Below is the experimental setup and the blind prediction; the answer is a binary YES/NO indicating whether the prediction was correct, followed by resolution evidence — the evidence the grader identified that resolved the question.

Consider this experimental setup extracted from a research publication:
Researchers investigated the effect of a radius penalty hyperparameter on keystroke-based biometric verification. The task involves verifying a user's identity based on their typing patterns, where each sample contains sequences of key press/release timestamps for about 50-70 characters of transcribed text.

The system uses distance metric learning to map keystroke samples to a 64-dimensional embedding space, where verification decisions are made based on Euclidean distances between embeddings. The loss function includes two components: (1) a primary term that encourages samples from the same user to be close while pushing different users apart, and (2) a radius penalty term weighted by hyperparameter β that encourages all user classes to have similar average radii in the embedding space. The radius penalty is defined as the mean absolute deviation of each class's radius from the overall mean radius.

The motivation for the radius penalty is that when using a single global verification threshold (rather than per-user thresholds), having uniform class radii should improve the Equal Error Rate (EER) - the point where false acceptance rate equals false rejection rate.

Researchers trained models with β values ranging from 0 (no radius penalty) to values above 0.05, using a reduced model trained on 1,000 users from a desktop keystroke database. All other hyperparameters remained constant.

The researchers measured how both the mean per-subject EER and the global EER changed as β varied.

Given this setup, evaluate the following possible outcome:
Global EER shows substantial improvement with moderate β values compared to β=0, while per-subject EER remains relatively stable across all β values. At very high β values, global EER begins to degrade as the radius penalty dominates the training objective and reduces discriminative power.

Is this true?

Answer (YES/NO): NO